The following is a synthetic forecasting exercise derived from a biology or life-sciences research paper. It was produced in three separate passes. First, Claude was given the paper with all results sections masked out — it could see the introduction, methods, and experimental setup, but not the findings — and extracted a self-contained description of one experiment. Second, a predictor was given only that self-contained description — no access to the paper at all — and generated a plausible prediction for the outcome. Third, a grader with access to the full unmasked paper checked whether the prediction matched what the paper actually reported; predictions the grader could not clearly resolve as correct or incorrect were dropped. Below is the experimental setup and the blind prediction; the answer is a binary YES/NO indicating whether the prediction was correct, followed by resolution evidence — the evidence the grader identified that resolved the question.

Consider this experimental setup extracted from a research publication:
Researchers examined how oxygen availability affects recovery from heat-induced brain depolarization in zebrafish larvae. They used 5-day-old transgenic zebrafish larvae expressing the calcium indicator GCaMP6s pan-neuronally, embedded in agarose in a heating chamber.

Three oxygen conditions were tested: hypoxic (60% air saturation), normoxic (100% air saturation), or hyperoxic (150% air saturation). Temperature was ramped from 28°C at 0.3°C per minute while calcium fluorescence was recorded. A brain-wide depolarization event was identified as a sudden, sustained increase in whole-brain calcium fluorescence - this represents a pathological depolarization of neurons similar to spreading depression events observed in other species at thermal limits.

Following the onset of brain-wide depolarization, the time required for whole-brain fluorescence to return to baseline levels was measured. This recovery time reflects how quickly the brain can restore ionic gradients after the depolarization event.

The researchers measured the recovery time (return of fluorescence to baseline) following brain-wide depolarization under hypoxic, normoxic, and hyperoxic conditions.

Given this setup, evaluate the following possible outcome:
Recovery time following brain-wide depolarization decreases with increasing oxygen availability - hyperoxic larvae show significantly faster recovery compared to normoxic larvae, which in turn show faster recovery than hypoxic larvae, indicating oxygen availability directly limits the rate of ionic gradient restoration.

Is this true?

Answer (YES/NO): YES